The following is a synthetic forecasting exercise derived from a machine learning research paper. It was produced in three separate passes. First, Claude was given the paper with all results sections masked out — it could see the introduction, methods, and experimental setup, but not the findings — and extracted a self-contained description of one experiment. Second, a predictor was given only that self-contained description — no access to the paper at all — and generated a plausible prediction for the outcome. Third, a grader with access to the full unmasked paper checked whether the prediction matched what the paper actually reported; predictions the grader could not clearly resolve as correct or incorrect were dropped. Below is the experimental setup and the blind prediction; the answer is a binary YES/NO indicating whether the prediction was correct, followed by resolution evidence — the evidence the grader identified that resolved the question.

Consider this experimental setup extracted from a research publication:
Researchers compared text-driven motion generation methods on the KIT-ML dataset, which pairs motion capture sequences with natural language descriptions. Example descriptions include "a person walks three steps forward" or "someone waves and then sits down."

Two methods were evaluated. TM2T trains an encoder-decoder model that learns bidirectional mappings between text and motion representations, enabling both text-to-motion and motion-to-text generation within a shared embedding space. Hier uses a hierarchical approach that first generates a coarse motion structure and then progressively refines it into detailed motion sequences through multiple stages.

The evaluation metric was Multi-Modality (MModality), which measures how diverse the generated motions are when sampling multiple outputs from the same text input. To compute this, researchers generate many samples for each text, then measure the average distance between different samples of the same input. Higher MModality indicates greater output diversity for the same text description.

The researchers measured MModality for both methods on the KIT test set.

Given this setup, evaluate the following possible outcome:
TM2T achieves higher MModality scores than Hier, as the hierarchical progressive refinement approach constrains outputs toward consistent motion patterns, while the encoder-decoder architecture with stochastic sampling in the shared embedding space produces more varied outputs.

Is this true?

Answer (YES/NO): YES